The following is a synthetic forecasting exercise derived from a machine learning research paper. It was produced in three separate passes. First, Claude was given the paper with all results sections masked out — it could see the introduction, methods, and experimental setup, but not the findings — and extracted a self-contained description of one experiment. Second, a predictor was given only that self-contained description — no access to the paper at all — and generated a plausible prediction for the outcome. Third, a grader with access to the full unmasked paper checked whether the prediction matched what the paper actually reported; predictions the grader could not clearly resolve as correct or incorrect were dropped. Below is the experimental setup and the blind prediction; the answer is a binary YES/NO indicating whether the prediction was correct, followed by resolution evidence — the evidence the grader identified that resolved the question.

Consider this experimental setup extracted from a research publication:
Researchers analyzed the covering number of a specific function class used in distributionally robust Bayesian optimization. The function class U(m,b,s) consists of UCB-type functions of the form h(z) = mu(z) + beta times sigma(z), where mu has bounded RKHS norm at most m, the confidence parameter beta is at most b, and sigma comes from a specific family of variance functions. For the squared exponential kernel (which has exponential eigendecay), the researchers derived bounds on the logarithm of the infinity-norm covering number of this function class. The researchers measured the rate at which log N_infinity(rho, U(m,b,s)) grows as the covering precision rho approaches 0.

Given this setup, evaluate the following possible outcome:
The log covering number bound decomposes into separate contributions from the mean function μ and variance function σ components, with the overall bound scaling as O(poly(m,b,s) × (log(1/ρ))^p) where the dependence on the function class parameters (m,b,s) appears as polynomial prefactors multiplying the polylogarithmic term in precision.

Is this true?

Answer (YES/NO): NO